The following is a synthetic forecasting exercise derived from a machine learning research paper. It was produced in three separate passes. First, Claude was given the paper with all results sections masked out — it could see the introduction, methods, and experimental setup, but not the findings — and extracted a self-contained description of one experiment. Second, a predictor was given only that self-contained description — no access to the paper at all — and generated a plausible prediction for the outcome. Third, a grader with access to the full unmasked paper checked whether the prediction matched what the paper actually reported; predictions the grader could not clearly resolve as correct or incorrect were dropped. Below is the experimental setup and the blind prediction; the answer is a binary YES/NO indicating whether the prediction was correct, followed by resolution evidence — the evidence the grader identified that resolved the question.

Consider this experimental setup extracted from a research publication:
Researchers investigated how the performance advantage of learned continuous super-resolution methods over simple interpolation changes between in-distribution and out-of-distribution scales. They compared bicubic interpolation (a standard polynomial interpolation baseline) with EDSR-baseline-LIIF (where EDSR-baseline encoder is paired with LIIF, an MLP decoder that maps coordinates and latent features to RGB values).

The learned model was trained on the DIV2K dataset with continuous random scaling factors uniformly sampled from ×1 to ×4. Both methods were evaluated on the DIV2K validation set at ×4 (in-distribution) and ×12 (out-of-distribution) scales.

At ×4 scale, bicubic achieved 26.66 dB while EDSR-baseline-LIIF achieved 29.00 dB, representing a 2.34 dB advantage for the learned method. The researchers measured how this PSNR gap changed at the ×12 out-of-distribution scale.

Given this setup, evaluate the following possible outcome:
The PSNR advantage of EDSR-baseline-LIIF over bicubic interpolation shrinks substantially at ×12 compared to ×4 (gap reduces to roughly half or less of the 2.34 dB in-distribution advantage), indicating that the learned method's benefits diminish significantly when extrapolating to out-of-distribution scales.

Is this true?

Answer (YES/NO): NO